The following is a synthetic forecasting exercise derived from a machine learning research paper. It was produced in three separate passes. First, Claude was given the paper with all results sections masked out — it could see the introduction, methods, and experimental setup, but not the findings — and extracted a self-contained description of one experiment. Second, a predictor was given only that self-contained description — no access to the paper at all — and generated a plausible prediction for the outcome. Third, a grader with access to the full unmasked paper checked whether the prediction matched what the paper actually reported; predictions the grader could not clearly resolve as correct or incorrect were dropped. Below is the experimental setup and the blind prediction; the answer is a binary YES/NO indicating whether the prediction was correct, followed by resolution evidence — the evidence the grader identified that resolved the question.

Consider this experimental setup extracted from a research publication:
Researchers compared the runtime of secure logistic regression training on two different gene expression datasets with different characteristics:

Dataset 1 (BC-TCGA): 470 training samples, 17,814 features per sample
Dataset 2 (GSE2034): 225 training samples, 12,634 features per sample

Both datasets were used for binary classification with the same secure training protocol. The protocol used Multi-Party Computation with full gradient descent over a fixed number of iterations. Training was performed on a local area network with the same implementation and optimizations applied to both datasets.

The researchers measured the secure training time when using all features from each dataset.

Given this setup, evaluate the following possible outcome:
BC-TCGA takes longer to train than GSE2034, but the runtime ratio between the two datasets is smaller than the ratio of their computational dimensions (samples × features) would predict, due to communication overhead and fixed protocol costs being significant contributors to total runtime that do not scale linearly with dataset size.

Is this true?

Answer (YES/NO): NO